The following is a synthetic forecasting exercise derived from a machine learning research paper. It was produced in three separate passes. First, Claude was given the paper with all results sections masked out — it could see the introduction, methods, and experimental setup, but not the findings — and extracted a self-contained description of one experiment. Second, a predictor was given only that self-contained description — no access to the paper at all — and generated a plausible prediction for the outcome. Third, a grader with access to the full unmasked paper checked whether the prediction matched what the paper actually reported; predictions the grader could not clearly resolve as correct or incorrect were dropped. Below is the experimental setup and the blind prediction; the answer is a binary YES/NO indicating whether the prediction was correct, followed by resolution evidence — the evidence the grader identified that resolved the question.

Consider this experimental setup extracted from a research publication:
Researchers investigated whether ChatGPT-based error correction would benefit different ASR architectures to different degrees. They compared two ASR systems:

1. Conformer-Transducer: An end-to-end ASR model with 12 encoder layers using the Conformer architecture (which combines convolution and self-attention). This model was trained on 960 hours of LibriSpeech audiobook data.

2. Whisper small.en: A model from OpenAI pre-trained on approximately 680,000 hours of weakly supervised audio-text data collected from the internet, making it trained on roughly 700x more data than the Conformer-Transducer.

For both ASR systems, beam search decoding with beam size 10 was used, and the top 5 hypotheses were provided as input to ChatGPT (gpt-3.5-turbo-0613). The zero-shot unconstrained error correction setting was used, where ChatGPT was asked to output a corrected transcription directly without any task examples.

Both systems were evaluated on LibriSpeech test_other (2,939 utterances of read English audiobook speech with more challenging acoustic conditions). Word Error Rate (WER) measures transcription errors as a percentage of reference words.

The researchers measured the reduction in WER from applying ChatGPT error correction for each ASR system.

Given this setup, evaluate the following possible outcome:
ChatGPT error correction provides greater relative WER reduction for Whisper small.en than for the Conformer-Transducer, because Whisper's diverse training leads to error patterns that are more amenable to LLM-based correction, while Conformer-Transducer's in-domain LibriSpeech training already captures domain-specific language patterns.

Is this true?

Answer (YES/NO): NO